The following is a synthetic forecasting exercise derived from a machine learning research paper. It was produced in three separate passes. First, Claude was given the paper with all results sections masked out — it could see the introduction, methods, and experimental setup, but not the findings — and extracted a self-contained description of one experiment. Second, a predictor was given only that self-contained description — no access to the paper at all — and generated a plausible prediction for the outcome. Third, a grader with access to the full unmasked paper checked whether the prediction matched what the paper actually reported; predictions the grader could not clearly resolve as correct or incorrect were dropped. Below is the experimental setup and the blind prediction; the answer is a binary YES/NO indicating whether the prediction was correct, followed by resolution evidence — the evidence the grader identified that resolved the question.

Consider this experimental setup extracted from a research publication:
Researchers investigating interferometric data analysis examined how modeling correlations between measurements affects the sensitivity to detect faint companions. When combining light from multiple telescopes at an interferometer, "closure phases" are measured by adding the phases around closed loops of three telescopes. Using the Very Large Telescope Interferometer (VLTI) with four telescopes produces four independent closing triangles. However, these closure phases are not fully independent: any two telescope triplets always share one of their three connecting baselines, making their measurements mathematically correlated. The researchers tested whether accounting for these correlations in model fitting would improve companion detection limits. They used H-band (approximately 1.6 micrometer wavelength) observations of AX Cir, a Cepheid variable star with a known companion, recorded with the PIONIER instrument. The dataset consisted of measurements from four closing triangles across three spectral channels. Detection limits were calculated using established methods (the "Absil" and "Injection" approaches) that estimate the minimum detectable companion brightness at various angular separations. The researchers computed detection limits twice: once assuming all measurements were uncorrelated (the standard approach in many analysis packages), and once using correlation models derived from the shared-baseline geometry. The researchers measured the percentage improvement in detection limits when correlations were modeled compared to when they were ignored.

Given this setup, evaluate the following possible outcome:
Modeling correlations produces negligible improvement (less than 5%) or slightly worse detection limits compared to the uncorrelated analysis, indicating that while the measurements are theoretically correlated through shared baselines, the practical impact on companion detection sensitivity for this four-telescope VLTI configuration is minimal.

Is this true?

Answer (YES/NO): NO